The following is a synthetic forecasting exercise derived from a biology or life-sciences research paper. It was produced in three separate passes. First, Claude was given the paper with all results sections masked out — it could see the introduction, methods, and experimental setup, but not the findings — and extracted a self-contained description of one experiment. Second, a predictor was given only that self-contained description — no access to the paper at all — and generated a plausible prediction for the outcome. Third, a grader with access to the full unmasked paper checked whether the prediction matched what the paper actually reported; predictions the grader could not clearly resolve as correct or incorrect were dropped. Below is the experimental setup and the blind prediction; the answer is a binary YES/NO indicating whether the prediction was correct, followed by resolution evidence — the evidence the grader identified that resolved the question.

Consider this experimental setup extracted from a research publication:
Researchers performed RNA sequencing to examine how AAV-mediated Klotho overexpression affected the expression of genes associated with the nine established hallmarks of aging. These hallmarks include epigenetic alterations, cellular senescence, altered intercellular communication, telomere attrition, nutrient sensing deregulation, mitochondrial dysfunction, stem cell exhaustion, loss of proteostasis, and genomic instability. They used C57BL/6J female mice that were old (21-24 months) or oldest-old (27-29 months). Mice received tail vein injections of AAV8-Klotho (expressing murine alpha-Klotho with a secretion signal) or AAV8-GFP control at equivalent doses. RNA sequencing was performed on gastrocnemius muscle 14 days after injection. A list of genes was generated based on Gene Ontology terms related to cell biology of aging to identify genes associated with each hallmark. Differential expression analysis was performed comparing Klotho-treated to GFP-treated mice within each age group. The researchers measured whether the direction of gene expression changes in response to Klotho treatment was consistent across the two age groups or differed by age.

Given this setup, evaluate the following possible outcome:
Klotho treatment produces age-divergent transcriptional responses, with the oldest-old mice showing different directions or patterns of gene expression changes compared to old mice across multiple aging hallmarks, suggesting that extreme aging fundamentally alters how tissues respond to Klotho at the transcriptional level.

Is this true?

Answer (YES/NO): YES